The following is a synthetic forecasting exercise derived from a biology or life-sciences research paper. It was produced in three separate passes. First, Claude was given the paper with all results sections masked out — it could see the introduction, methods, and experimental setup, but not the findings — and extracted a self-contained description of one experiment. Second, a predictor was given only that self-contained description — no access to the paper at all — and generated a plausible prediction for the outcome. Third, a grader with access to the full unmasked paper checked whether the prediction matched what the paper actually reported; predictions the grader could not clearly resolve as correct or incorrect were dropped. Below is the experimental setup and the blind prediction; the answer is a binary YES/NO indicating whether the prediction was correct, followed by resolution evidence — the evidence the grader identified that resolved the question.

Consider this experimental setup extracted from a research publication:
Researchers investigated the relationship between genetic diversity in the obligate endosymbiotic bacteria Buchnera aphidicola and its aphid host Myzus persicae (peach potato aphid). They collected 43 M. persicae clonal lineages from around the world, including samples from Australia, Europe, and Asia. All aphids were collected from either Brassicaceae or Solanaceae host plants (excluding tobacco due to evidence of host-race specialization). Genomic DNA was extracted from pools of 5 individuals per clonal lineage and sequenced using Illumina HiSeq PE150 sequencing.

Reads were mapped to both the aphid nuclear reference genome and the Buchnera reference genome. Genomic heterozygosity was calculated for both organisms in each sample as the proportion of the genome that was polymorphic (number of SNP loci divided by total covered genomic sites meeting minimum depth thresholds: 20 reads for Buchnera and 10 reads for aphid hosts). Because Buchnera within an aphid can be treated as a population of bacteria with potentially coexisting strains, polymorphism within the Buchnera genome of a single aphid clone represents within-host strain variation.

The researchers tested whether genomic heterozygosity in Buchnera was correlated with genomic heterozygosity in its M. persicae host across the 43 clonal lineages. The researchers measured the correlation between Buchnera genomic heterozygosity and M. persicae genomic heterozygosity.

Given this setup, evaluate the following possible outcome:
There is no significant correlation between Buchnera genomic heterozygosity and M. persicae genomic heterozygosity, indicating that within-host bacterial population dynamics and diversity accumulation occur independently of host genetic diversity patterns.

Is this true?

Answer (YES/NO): NO